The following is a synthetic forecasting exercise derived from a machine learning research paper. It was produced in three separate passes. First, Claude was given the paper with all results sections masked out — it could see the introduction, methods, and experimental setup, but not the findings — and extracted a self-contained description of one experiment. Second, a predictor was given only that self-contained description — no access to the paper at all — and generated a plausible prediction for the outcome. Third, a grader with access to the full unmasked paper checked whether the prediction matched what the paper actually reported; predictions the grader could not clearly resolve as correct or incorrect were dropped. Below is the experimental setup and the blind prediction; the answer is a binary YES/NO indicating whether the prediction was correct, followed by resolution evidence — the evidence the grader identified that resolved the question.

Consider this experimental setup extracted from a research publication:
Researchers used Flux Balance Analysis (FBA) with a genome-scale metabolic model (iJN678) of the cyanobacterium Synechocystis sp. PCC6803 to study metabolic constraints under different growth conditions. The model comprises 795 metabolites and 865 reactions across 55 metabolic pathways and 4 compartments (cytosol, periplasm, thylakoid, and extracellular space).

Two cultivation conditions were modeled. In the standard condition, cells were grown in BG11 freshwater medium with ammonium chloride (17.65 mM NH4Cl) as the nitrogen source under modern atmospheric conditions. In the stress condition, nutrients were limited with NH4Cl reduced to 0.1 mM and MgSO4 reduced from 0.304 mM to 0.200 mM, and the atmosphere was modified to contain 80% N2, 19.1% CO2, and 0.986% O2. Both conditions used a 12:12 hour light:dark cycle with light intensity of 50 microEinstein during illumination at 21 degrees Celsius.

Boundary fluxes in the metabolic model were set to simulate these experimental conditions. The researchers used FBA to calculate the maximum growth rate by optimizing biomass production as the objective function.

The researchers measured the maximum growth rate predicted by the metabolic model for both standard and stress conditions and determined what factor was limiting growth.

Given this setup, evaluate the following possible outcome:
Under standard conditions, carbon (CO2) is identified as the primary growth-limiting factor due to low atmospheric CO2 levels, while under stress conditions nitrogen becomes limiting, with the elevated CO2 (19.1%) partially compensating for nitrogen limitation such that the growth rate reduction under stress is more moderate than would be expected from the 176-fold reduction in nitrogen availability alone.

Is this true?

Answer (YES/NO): NO